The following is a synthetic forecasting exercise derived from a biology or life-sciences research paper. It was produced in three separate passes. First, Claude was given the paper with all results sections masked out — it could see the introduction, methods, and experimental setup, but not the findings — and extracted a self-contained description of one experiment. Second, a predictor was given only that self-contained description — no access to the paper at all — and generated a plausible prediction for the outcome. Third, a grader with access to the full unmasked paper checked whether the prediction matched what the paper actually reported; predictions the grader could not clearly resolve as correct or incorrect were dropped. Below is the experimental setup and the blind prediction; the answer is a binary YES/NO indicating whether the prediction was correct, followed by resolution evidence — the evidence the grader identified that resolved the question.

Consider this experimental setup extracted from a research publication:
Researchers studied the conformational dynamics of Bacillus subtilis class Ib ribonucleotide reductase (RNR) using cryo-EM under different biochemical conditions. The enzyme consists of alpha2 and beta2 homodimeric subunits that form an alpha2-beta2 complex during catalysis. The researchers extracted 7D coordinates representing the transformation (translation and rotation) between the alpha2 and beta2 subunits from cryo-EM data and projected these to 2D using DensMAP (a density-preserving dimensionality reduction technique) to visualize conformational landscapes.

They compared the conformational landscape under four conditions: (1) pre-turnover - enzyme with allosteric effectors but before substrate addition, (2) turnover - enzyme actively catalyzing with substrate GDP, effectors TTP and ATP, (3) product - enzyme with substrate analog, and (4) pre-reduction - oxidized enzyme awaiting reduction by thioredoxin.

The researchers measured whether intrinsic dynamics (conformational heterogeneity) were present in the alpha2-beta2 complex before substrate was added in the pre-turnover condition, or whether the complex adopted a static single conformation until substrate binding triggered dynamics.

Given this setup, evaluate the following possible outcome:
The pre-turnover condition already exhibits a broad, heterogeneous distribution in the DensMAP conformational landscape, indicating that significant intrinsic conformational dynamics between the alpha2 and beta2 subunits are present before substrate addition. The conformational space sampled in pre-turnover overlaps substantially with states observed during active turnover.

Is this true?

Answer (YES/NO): YES